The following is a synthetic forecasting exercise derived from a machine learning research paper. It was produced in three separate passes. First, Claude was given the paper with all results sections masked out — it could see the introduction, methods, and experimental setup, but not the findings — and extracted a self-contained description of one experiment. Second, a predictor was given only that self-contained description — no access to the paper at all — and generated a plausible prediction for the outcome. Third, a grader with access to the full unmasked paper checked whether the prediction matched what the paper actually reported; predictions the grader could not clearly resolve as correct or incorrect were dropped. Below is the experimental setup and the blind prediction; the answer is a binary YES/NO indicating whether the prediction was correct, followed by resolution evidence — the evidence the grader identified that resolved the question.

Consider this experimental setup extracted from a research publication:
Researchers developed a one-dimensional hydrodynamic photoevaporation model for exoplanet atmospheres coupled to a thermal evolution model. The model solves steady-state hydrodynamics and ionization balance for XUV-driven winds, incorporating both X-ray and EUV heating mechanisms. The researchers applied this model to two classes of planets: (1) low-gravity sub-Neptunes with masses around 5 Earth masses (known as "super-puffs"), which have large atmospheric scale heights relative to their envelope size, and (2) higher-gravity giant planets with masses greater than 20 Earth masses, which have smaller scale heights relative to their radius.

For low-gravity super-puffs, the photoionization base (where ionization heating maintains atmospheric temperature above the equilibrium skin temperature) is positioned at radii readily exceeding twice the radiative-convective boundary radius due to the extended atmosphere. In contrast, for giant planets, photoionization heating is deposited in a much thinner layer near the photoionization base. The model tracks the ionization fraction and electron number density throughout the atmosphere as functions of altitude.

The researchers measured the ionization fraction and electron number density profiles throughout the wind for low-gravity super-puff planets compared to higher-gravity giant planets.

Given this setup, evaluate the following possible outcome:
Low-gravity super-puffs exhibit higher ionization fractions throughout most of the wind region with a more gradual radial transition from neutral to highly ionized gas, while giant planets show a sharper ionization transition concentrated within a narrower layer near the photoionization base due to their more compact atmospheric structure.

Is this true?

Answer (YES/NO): NO